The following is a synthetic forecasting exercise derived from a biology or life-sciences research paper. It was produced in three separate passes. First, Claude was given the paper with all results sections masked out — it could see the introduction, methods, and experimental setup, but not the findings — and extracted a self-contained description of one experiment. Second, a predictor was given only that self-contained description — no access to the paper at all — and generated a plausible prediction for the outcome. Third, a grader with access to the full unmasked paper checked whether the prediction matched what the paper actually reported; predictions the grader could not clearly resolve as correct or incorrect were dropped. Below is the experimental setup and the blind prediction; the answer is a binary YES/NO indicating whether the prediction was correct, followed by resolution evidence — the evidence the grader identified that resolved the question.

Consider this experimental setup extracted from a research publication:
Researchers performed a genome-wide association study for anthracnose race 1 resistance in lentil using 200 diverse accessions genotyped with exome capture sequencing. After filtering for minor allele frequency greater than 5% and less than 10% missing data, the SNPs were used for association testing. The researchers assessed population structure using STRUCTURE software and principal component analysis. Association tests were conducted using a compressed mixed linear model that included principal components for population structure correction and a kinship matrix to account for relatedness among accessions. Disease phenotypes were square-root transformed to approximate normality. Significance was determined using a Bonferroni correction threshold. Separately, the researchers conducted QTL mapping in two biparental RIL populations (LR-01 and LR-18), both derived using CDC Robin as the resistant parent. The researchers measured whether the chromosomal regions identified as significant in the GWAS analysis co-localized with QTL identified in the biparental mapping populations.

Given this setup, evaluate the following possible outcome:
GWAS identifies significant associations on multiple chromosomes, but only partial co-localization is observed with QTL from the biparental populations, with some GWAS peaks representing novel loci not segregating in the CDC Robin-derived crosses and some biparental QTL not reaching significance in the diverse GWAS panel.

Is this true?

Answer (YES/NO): NO